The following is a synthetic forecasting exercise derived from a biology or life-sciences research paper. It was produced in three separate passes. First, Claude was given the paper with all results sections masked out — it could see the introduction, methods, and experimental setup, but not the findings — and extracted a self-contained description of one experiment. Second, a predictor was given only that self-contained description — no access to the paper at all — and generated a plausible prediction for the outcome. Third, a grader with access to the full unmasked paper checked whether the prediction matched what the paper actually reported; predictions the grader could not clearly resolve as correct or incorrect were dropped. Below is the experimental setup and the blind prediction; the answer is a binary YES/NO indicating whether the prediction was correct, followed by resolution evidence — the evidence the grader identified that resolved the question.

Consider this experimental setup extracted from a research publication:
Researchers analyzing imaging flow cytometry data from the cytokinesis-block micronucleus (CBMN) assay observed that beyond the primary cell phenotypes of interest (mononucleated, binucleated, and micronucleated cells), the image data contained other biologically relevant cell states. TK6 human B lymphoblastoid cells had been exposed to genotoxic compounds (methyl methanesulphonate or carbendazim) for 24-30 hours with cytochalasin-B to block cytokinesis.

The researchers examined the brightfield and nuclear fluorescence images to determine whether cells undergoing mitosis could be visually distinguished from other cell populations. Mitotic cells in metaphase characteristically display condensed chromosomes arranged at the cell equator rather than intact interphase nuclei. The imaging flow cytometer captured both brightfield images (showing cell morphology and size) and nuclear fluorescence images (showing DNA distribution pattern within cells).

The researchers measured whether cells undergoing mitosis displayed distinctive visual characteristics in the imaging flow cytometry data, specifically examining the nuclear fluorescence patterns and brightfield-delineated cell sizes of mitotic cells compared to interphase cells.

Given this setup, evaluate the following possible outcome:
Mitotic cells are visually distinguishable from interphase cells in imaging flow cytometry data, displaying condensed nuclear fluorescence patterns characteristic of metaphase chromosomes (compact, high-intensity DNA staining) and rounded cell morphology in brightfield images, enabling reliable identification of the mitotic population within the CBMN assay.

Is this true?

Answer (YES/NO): YES